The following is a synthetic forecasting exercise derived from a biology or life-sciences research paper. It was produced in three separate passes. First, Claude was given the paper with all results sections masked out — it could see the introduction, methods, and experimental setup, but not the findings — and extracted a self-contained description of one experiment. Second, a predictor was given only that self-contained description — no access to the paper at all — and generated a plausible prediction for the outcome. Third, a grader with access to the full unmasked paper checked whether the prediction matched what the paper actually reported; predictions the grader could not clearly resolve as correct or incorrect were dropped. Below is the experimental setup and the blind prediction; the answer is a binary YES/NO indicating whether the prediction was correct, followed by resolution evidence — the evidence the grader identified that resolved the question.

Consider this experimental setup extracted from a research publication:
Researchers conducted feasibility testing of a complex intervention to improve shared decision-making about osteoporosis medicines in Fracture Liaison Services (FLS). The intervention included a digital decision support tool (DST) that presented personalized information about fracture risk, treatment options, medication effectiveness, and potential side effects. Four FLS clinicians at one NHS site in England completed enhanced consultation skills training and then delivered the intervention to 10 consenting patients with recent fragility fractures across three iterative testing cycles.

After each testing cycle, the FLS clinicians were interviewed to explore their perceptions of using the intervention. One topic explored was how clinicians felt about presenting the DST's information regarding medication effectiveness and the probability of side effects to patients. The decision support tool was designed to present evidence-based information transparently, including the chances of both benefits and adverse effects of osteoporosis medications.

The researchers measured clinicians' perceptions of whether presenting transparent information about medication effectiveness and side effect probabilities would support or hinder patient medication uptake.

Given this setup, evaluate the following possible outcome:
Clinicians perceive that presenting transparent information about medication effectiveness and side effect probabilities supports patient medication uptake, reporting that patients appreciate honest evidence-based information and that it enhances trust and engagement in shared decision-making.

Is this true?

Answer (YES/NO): NO